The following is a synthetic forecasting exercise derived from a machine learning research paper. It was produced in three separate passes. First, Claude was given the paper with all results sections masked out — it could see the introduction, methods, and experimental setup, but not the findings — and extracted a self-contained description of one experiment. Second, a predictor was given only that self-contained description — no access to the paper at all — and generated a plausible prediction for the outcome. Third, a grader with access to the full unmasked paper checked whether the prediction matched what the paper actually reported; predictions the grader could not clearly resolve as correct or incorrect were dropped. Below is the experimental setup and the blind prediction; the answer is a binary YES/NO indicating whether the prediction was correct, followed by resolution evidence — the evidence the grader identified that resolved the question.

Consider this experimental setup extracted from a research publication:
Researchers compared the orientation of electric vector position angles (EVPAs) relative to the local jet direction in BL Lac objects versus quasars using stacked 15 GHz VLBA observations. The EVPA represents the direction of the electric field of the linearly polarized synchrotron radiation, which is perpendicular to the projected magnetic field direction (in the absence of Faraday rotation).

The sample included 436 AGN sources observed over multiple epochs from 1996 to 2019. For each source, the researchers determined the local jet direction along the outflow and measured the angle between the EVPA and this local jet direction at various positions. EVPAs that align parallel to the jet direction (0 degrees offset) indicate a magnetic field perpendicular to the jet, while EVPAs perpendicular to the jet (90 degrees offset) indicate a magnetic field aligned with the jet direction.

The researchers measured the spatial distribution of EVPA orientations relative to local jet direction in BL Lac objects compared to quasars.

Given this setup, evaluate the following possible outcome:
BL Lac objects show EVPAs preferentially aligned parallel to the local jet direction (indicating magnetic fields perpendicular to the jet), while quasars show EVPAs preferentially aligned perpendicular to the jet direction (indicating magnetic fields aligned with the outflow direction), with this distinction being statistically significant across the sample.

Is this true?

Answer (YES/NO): YES